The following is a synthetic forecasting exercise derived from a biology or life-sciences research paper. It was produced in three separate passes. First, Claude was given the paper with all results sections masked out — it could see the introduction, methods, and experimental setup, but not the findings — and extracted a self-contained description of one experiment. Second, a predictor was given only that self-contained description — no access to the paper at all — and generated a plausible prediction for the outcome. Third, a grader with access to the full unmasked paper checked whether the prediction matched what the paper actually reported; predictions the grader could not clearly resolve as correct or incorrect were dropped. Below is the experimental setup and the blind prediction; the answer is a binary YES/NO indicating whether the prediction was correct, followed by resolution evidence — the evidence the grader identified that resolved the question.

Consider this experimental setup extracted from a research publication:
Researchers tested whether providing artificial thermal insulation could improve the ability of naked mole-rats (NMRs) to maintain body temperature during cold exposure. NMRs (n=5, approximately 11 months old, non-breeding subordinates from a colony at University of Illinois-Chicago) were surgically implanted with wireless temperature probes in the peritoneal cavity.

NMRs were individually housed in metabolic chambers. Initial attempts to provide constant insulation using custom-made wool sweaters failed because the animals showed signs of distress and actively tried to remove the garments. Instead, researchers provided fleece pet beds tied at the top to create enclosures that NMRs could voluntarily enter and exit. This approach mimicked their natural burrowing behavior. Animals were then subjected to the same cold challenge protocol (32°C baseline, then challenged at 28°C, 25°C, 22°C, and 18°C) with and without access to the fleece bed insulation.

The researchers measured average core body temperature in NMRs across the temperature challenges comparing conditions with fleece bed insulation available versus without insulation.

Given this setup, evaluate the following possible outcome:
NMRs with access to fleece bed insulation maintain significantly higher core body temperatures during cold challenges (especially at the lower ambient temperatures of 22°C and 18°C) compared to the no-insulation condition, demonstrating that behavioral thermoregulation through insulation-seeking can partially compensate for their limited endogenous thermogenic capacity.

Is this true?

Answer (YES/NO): YES